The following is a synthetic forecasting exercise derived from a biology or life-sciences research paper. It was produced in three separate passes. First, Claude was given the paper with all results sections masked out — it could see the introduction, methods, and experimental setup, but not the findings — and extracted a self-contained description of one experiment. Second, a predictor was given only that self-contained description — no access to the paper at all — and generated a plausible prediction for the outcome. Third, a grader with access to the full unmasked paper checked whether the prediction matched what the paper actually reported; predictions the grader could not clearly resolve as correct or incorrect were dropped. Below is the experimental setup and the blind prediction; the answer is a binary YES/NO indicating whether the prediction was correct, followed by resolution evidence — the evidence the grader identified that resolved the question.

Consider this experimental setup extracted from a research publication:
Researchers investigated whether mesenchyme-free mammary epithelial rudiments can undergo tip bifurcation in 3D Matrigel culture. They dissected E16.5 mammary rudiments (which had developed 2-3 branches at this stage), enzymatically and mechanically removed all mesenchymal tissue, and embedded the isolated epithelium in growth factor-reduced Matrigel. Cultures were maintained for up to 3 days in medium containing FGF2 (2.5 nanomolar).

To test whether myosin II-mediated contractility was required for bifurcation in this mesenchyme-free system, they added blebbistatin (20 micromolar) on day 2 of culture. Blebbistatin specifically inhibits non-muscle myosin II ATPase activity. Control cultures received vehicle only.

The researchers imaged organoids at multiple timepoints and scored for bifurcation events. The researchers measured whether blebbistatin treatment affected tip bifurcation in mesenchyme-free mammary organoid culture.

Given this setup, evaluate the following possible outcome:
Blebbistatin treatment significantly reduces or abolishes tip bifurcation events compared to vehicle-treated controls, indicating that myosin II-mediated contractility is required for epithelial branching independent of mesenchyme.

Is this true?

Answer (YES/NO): YES